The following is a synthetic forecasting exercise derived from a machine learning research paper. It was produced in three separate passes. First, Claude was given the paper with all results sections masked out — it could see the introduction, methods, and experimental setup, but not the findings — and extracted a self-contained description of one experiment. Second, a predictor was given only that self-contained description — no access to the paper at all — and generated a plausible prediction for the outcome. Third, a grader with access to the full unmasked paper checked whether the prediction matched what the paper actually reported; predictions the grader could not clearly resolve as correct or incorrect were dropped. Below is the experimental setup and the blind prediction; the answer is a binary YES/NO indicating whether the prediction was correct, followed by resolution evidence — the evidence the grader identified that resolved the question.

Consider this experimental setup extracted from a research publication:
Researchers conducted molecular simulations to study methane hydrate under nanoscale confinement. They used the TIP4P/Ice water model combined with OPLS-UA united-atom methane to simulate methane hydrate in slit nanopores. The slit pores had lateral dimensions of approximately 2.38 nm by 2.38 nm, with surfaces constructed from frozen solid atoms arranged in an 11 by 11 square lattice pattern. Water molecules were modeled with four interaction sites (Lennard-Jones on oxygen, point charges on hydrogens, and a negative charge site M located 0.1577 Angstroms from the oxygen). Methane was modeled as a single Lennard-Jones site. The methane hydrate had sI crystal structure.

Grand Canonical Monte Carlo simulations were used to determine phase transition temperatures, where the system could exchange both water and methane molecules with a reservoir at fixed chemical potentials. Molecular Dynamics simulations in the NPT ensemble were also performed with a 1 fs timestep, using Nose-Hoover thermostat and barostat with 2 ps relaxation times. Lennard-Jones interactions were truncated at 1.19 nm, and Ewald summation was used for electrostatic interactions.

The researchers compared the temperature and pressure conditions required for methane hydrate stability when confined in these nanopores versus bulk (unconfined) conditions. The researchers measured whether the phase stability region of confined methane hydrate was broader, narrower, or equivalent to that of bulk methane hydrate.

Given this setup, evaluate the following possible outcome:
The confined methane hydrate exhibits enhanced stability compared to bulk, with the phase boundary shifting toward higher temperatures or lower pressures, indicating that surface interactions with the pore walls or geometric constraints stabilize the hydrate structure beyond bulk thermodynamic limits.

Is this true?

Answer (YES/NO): NO